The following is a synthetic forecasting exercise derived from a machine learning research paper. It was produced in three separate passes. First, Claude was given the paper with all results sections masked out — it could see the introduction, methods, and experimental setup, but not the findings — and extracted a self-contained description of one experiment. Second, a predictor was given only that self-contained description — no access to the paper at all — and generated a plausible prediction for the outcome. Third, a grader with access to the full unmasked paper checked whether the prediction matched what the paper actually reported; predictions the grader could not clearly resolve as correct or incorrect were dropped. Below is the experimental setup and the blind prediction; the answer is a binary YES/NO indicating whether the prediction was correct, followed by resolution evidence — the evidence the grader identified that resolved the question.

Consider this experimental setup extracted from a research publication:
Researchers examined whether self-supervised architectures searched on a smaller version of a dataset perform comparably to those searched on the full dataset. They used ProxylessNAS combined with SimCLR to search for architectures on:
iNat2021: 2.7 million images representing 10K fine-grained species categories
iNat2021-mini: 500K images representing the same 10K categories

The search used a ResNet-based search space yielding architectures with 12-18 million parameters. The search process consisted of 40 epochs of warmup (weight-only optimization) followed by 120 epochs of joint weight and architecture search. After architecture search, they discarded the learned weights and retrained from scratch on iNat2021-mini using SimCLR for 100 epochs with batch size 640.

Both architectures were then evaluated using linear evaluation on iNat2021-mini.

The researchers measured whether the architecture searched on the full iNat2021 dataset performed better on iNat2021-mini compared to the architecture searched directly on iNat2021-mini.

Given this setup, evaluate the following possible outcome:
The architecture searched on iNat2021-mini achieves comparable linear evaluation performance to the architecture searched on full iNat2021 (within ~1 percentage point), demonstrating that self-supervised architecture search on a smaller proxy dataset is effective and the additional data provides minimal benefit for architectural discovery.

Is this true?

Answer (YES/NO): NO